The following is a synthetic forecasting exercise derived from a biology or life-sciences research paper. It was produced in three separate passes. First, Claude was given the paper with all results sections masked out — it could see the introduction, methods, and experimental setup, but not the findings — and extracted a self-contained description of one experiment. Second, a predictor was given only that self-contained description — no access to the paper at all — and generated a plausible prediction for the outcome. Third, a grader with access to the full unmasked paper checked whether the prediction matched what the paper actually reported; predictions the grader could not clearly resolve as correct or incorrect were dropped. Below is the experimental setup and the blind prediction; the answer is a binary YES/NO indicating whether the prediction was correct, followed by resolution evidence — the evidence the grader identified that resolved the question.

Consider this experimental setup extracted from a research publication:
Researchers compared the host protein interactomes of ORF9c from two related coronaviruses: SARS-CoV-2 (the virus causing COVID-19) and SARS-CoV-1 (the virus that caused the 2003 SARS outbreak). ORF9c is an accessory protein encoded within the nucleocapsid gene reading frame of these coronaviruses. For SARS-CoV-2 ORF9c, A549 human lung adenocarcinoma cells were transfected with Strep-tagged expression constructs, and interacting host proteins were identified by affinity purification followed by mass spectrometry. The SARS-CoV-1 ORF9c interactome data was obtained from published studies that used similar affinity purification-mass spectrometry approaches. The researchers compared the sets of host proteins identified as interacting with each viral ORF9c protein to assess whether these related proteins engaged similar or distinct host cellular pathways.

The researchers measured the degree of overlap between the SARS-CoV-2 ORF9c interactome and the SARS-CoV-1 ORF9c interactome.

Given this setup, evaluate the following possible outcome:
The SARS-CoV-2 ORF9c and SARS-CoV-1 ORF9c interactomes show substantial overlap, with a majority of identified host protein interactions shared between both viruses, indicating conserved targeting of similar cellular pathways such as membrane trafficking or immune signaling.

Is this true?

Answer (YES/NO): NO